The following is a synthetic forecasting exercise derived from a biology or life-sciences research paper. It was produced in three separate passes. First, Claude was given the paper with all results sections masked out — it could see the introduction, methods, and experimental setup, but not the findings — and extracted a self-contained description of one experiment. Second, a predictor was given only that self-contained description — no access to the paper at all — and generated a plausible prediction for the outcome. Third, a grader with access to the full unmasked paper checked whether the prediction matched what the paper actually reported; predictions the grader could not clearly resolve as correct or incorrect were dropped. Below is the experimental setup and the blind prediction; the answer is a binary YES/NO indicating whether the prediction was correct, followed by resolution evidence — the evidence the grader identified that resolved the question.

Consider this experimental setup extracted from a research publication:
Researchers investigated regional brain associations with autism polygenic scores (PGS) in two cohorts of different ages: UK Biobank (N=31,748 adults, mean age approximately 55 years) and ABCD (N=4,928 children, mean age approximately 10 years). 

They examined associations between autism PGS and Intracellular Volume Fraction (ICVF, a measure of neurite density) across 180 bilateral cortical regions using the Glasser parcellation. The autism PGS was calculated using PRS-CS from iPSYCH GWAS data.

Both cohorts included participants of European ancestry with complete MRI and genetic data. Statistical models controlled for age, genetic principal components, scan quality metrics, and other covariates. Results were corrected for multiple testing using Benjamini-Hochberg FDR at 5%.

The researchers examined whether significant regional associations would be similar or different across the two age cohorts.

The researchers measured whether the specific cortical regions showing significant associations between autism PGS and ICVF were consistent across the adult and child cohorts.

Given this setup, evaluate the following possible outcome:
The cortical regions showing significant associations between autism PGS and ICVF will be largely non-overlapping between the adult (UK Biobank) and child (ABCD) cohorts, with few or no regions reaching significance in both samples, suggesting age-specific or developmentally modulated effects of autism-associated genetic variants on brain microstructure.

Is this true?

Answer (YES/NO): YES